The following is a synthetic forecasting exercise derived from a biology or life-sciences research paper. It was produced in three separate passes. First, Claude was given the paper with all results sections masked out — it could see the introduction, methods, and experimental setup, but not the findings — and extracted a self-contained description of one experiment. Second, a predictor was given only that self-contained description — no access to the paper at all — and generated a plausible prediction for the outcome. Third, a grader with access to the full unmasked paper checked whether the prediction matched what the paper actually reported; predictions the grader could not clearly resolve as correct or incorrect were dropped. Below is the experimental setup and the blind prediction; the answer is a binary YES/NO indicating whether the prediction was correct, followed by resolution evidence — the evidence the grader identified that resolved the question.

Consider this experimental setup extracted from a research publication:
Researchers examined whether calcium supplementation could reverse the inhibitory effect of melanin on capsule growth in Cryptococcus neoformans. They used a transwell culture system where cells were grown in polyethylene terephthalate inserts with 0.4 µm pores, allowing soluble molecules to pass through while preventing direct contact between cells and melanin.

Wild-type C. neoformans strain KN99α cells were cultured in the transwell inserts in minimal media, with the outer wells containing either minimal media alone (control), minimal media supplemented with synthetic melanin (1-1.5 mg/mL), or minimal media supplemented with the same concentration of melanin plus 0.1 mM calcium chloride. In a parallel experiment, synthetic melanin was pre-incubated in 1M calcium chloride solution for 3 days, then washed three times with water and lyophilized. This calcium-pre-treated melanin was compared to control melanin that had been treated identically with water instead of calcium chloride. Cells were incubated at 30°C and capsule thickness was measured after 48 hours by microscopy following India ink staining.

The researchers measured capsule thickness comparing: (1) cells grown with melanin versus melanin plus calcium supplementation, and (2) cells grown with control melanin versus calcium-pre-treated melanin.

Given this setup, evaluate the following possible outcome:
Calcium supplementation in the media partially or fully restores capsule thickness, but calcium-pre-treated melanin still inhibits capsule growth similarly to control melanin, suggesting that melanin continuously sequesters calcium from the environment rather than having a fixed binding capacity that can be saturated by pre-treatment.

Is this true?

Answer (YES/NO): NO